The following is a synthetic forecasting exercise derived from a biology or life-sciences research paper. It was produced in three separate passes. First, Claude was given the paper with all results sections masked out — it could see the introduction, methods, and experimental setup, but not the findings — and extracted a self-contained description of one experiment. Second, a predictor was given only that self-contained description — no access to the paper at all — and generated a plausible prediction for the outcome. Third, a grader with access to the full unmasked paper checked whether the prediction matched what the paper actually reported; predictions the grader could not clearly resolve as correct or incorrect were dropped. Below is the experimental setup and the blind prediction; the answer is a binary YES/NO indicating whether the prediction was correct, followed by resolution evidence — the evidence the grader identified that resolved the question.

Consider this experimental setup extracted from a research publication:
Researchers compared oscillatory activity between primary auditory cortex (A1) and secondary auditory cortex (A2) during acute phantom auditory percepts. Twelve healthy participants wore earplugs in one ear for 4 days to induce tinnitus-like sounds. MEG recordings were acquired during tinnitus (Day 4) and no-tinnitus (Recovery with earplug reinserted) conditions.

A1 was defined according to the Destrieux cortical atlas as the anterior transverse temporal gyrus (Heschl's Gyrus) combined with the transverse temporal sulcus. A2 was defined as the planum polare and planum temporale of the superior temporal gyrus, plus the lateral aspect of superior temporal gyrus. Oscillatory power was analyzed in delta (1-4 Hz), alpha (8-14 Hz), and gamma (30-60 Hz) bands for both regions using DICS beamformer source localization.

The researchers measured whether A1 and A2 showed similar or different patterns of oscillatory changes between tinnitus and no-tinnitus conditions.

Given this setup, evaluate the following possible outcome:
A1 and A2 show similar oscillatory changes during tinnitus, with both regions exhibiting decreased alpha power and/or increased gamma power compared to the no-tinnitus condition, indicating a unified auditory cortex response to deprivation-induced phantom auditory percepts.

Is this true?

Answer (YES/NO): NO